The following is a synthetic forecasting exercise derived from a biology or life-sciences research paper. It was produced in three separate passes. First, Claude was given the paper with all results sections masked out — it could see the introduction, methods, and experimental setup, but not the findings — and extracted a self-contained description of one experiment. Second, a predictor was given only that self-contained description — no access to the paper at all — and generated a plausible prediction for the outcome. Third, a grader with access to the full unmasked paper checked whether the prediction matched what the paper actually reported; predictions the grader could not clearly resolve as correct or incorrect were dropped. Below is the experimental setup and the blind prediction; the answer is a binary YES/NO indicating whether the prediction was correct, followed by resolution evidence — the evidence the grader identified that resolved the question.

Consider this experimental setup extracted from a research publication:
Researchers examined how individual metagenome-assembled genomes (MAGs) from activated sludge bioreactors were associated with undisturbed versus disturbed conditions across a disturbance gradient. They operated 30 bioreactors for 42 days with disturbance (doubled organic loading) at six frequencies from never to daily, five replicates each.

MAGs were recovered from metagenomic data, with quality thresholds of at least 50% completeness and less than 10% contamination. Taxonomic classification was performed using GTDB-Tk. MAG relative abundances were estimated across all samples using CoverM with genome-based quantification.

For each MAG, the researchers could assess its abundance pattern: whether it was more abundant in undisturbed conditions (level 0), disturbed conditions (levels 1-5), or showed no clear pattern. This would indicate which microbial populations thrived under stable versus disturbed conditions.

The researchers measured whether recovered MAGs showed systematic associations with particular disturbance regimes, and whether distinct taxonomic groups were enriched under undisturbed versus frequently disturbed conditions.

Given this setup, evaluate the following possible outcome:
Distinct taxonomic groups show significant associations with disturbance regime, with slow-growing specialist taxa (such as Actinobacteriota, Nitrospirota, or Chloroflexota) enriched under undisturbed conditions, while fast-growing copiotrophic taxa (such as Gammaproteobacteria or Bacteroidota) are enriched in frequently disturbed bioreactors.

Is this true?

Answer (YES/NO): NO